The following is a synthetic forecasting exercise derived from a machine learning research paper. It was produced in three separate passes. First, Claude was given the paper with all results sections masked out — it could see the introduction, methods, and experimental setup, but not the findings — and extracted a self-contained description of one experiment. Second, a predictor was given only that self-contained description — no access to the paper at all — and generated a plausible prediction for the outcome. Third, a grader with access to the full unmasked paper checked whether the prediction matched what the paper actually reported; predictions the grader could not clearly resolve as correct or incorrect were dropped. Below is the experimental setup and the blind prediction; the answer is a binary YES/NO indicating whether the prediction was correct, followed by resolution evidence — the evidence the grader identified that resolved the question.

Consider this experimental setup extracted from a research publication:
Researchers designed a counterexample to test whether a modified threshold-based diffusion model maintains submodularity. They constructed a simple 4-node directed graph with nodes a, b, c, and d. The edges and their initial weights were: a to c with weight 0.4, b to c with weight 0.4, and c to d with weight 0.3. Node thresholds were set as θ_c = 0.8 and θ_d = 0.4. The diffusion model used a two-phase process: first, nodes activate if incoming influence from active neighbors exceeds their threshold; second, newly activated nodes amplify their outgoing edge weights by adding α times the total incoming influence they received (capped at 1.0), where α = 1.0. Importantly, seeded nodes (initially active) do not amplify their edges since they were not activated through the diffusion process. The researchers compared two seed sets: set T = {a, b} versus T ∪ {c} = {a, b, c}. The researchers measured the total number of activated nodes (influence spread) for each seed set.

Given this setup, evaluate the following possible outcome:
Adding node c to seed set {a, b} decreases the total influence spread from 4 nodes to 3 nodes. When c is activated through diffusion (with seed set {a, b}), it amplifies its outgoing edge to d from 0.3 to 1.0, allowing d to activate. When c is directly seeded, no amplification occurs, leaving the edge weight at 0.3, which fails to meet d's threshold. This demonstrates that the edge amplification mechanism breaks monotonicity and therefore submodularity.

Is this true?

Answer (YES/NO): YES